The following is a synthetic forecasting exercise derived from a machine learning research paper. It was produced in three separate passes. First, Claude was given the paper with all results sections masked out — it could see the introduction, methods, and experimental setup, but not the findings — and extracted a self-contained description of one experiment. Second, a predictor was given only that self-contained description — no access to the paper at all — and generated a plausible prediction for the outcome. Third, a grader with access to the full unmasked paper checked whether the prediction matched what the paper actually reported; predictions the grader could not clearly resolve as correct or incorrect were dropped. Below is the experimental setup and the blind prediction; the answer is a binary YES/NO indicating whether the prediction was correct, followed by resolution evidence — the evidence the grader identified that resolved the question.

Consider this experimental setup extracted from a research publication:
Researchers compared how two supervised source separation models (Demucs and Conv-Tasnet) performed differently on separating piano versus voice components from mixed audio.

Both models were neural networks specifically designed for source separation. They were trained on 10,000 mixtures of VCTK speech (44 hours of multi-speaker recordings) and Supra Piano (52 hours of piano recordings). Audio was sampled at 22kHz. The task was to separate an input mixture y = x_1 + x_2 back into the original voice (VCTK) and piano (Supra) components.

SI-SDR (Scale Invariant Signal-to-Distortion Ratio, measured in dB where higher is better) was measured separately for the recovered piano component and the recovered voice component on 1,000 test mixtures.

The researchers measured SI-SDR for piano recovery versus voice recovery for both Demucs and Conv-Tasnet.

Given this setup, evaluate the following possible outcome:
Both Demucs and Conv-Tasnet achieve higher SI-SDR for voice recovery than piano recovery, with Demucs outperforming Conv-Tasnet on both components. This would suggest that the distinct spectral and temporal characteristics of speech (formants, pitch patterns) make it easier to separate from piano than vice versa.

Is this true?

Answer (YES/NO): NO